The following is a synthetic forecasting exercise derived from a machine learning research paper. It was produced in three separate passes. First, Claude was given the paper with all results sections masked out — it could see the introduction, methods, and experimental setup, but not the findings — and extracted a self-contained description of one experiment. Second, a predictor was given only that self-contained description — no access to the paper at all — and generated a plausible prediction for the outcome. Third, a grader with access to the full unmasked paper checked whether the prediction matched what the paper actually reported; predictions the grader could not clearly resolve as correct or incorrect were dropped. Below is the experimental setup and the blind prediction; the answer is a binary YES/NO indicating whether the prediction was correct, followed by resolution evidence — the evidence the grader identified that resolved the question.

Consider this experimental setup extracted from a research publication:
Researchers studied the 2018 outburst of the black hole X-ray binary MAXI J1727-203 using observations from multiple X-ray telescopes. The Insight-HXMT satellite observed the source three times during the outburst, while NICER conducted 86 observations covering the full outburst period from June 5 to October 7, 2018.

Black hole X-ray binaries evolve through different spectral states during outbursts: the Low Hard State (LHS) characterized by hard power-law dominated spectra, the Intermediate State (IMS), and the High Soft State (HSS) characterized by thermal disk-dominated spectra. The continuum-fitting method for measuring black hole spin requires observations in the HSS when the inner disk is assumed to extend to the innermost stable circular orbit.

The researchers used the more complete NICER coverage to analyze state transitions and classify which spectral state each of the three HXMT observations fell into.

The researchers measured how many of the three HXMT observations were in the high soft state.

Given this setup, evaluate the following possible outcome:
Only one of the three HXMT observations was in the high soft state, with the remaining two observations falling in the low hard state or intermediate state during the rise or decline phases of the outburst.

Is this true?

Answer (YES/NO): NO